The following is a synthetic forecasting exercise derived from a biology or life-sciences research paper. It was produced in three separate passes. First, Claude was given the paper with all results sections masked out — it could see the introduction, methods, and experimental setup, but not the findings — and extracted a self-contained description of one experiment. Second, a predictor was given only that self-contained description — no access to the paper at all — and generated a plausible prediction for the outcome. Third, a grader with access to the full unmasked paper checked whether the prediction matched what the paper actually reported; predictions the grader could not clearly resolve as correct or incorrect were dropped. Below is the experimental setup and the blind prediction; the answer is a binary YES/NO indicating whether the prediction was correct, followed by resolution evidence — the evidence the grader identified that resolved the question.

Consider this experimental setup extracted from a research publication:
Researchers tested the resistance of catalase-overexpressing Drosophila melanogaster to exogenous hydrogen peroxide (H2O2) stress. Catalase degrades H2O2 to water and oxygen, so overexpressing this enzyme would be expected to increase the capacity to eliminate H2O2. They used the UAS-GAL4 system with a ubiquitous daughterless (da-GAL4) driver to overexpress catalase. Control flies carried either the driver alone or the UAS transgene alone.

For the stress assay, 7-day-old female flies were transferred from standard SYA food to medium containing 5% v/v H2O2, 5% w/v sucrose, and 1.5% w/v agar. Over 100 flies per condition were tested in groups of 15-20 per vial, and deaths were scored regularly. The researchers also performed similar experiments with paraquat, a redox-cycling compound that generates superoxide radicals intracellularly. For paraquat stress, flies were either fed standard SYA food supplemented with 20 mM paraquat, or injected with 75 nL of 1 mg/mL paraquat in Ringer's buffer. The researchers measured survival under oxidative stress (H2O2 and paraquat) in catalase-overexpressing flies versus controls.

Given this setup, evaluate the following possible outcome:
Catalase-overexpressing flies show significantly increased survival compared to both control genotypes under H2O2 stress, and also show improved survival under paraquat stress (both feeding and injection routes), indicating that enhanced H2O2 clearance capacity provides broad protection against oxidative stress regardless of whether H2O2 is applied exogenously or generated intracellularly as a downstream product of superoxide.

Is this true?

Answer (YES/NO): YES